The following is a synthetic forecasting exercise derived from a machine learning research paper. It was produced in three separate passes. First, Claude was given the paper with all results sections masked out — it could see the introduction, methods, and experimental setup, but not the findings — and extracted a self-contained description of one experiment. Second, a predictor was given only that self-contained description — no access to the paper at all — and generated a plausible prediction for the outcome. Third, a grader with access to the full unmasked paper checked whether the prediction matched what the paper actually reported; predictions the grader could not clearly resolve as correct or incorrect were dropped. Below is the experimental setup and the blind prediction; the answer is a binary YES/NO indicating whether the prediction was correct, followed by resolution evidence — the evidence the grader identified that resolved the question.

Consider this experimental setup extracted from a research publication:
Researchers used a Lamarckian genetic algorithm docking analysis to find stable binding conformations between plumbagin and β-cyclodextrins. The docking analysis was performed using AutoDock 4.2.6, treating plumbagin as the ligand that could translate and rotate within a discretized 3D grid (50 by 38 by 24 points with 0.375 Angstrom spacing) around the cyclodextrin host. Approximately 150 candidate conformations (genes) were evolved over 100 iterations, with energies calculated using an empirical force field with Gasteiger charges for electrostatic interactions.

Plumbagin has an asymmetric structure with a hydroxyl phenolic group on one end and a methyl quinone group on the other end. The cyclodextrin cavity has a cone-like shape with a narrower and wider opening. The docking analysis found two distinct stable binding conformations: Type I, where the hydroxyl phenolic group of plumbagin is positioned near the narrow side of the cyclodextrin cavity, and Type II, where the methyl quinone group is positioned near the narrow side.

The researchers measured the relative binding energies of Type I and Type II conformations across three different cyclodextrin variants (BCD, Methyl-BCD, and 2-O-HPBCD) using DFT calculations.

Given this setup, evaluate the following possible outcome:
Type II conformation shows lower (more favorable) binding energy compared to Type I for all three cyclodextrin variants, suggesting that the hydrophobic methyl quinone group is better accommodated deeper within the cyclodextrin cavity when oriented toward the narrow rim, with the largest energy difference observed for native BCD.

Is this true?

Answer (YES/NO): NO